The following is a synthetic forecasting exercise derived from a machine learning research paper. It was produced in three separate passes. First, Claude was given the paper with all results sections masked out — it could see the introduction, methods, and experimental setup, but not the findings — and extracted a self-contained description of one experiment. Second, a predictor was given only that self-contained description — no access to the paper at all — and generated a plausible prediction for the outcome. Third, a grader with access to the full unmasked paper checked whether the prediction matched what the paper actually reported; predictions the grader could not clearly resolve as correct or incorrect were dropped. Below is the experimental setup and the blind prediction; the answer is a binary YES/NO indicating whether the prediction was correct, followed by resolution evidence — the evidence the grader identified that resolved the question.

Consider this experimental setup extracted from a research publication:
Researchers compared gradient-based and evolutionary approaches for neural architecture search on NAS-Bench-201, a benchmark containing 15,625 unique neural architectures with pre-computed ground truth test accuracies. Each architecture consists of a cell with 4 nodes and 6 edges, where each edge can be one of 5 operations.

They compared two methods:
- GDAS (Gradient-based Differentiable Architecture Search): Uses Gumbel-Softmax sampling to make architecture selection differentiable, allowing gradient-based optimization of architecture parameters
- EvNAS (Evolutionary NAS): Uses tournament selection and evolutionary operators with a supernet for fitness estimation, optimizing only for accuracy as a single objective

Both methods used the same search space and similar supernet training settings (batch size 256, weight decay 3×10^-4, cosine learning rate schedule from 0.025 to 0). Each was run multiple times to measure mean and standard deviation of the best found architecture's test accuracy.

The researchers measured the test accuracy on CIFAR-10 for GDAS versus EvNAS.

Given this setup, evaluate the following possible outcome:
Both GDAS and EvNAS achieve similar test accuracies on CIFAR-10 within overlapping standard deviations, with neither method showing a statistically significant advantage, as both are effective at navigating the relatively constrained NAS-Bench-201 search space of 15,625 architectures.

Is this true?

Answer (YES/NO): NO